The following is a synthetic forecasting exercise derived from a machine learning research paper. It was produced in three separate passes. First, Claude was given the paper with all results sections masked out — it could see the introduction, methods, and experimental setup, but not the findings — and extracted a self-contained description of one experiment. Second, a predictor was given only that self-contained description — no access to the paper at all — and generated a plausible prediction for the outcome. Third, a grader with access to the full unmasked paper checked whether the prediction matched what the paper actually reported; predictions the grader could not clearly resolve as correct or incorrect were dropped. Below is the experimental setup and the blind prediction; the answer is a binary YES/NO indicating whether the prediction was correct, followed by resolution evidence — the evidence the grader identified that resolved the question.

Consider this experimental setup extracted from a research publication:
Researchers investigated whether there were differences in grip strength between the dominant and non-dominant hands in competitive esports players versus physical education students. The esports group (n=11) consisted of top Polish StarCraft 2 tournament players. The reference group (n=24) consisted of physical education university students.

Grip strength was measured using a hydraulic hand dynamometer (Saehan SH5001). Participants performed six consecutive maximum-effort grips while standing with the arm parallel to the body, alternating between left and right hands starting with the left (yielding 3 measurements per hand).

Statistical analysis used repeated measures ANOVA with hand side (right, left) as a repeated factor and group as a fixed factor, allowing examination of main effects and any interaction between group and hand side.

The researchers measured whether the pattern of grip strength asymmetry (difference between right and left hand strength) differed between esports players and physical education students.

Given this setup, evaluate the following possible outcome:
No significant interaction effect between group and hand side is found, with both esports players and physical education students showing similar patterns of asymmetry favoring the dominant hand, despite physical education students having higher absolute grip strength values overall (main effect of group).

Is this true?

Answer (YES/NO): YES